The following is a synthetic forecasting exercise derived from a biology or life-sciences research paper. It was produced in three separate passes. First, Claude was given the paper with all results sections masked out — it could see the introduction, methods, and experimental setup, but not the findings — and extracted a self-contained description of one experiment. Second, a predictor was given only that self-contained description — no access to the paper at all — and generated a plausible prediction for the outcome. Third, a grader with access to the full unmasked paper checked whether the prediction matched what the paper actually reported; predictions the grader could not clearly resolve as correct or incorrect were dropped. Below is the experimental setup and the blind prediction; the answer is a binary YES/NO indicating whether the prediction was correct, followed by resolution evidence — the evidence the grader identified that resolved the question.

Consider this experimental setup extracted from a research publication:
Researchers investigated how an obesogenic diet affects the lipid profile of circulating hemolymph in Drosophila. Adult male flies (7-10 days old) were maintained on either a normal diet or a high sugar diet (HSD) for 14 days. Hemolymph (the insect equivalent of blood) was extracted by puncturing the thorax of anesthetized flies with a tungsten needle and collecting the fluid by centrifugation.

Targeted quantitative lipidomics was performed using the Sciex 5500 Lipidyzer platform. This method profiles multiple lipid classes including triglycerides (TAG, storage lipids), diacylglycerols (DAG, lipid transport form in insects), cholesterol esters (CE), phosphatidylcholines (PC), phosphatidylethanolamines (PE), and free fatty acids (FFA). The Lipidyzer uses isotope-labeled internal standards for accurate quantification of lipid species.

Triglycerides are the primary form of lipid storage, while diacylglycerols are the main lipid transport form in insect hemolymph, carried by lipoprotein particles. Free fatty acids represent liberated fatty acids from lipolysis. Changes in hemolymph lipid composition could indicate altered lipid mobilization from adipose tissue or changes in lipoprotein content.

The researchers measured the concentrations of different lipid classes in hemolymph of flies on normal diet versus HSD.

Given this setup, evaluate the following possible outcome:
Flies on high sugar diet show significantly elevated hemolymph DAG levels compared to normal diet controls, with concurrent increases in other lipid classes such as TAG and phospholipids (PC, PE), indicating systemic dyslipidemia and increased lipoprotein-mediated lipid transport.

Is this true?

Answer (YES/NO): NO